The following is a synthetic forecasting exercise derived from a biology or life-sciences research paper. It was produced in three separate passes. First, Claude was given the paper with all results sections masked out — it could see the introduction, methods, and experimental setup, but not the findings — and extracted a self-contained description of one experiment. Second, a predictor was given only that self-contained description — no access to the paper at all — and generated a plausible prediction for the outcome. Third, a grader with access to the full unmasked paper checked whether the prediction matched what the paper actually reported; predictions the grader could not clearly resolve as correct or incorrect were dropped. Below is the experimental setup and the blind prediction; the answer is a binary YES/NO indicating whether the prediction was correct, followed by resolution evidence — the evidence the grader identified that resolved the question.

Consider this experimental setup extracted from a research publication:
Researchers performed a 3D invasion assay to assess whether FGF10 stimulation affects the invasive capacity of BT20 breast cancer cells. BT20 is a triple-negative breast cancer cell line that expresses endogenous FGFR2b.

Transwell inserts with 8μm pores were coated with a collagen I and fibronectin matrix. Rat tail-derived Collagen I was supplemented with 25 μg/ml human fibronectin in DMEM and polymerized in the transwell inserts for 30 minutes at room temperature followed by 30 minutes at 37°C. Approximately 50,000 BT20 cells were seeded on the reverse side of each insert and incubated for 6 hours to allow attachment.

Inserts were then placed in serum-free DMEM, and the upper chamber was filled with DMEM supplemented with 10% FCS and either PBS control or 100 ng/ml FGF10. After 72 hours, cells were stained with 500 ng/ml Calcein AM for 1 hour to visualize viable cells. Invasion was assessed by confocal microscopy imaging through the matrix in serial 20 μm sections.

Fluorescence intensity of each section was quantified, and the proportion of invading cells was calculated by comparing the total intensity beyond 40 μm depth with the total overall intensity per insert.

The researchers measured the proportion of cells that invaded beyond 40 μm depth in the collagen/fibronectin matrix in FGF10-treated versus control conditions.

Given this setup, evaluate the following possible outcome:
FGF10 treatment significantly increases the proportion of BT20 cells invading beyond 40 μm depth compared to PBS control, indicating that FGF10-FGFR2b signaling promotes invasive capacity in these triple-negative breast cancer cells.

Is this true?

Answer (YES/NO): YES